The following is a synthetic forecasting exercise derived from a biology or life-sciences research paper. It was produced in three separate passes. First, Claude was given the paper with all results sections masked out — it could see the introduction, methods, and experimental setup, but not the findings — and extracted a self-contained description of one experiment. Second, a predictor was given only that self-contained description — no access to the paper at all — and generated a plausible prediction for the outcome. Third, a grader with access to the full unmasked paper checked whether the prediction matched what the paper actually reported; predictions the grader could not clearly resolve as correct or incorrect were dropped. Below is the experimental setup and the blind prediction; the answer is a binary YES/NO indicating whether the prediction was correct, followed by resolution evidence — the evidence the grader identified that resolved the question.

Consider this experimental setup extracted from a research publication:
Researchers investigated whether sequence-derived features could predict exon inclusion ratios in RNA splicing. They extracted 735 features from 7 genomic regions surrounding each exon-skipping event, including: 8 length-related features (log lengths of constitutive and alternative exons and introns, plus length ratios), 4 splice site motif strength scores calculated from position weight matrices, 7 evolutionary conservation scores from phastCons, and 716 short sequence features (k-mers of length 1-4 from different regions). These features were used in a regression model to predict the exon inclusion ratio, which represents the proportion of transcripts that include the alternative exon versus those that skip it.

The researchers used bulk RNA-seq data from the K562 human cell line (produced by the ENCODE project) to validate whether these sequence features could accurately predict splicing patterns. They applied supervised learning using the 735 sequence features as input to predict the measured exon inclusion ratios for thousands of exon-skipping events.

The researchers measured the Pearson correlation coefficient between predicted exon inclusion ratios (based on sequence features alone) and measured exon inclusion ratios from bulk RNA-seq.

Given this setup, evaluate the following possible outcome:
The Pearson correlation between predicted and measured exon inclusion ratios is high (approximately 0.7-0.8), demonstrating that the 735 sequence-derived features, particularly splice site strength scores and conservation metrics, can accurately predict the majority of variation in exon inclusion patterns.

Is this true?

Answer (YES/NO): YES